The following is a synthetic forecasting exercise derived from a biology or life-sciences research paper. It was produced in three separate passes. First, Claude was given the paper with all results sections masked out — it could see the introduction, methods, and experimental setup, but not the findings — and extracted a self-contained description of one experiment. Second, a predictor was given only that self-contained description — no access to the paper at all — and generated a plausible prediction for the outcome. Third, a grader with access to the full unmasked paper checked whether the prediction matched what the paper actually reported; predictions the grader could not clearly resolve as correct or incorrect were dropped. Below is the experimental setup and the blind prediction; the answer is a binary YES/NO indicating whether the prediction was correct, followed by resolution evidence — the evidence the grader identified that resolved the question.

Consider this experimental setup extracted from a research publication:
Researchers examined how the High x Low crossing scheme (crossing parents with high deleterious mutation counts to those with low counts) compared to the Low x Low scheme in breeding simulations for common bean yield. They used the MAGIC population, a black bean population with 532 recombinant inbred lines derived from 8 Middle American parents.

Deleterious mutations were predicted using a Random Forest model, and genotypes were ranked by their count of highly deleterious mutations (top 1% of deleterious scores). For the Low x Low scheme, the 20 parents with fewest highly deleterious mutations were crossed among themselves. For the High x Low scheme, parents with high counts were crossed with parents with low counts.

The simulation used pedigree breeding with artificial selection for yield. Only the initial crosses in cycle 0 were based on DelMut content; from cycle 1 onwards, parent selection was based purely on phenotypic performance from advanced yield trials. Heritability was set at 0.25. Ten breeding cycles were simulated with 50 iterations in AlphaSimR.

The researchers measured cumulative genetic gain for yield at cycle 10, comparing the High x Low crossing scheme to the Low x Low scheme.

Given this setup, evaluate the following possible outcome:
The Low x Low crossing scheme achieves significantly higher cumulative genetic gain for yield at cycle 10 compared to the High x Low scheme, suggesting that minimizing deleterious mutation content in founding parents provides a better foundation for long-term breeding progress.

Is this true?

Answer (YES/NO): NO